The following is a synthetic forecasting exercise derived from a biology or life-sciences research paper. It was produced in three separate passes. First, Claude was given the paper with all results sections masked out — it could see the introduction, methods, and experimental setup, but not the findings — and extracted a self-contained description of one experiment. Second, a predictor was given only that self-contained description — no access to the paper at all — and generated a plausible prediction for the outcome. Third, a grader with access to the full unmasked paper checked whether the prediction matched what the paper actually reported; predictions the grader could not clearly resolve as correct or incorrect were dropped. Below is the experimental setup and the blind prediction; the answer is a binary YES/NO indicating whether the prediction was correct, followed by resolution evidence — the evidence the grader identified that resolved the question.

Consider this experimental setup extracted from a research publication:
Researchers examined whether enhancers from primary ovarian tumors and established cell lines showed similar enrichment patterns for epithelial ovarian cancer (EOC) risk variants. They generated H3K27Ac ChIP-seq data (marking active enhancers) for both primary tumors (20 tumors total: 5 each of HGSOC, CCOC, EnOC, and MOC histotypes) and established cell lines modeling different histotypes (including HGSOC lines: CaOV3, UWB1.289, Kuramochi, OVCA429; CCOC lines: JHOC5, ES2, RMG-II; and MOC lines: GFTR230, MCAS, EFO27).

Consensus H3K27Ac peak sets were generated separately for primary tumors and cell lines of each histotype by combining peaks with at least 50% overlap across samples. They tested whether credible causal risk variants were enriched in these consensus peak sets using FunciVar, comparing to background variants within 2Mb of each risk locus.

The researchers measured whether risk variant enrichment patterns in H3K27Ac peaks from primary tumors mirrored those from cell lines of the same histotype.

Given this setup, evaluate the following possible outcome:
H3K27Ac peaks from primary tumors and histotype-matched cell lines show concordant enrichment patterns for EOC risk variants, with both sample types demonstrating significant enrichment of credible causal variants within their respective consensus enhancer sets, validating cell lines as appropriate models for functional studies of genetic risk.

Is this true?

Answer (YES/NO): NO